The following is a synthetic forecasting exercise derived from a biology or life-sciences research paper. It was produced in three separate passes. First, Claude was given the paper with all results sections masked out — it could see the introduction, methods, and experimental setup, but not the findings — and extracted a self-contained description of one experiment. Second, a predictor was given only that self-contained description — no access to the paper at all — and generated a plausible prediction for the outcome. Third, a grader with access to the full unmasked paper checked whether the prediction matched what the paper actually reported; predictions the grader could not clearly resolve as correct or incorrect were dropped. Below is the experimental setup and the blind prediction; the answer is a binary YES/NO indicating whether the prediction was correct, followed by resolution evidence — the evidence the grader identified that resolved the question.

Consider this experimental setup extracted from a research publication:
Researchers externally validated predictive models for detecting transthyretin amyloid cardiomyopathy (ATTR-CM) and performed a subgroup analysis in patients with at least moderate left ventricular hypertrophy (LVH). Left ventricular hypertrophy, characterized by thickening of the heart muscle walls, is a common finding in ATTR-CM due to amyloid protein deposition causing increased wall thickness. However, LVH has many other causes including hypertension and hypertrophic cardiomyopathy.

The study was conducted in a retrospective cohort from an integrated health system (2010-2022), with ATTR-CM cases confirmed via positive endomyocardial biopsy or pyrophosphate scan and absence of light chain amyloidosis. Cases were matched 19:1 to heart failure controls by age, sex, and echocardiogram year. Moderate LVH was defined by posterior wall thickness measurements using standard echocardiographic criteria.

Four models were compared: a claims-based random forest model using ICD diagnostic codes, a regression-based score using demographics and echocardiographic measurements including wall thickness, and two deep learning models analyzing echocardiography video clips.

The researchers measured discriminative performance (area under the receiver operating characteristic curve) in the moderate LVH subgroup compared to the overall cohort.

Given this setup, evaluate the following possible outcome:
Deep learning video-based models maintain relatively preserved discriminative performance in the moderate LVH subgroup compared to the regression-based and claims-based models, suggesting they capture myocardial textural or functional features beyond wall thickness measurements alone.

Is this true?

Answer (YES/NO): YES